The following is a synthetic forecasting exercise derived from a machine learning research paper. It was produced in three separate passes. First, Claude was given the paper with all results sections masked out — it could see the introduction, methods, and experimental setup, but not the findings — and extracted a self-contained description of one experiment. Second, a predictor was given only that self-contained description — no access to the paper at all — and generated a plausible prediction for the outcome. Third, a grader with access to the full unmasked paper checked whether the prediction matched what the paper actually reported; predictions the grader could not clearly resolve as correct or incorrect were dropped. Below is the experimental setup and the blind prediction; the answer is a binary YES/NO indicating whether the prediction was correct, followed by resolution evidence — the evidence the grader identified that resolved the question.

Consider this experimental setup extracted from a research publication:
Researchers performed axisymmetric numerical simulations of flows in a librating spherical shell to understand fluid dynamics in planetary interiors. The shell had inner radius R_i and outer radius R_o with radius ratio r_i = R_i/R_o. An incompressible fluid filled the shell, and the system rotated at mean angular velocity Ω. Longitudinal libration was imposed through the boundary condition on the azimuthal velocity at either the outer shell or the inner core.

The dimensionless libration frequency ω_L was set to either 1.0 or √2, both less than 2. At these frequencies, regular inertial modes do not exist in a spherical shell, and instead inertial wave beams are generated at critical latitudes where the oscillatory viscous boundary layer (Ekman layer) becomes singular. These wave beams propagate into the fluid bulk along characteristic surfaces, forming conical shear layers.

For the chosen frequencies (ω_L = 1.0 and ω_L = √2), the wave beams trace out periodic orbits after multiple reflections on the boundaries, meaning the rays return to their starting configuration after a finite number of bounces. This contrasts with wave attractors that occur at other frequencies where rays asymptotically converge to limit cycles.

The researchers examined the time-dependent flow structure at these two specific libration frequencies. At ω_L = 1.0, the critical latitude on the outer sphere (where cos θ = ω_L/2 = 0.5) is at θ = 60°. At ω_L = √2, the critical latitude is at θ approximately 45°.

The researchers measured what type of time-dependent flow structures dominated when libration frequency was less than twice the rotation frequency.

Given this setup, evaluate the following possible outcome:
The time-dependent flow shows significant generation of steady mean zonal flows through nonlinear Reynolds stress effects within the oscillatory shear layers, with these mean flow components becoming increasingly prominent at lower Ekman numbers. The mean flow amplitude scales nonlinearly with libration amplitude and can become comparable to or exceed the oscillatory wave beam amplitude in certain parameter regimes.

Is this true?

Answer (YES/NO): NO